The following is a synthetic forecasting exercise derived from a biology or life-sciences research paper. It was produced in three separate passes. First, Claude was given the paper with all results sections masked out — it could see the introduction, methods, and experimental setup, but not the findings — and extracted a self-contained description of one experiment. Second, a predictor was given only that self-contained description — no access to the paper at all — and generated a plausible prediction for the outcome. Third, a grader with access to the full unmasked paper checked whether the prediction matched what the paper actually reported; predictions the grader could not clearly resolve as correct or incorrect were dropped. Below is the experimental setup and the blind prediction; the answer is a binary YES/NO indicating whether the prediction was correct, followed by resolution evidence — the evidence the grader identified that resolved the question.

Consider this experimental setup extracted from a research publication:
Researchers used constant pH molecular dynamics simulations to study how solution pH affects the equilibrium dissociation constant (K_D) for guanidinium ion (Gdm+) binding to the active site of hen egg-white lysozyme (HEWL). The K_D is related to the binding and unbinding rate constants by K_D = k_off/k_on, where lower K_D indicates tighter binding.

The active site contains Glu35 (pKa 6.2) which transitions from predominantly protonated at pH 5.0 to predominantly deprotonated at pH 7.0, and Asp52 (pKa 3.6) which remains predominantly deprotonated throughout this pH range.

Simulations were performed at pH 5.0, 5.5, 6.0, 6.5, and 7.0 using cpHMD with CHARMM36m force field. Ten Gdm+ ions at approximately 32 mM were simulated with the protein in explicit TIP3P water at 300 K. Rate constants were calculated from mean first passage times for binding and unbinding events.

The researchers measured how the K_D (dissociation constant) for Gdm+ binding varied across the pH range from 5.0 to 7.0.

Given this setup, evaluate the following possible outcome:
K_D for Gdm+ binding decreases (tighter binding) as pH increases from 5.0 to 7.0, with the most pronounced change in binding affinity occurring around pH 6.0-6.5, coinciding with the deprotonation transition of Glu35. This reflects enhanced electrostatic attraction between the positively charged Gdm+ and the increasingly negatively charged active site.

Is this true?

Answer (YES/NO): YES